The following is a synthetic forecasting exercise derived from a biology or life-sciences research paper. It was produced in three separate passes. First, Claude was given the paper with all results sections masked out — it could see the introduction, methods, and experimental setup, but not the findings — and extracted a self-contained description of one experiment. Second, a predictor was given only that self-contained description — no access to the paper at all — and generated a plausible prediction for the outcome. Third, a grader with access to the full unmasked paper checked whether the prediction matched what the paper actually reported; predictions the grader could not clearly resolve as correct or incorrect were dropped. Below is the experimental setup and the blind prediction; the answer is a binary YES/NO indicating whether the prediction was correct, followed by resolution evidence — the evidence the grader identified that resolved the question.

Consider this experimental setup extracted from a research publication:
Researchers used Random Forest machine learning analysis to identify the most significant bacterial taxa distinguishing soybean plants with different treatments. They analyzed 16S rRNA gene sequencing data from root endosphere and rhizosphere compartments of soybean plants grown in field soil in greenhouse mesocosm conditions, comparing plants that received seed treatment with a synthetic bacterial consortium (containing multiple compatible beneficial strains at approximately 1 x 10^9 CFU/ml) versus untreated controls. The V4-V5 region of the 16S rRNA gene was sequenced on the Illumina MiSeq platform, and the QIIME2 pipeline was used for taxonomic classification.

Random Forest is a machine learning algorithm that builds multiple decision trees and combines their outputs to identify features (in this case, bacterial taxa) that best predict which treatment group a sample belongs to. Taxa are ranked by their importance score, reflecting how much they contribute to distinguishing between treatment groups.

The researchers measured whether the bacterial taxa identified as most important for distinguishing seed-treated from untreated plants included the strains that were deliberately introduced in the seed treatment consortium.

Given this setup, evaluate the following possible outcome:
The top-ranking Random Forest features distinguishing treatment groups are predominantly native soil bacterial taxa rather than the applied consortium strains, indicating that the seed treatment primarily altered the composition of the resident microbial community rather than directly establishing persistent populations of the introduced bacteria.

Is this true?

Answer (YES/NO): NO